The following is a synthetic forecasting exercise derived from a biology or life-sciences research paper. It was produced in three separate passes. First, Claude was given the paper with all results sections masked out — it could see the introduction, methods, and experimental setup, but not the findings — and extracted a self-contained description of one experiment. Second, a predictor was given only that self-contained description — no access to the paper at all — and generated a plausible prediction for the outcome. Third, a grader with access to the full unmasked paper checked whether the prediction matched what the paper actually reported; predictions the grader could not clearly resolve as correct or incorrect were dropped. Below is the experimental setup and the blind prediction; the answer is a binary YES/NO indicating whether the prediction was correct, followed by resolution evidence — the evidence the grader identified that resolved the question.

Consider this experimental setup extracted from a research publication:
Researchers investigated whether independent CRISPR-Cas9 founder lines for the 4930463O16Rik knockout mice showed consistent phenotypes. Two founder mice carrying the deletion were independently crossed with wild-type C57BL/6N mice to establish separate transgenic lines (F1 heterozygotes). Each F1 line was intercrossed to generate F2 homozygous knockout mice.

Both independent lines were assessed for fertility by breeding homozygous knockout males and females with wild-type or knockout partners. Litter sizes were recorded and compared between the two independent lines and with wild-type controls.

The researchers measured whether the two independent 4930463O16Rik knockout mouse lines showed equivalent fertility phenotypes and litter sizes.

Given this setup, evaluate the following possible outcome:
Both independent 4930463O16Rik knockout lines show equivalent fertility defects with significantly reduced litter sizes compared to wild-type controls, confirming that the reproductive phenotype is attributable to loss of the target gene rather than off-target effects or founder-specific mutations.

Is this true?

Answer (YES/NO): NO